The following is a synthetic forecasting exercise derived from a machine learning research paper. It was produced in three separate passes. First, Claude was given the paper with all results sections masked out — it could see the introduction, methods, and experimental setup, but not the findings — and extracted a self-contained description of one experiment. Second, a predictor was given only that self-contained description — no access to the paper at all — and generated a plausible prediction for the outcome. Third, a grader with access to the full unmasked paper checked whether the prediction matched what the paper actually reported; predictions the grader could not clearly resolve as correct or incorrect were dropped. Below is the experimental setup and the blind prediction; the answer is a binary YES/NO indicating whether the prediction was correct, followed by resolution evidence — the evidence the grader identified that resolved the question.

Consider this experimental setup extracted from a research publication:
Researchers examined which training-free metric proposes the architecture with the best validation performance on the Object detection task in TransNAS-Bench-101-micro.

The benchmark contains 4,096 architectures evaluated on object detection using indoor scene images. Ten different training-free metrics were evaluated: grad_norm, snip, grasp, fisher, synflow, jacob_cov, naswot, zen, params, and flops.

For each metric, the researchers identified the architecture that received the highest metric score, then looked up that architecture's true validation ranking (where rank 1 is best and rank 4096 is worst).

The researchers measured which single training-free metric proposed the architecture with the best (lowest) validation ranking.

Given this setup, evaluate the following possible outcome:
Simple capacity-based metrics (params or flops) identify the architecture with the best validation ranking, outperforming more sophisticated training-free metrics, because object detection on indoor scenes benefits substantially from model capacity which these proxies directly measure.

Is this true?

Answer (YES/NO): NO